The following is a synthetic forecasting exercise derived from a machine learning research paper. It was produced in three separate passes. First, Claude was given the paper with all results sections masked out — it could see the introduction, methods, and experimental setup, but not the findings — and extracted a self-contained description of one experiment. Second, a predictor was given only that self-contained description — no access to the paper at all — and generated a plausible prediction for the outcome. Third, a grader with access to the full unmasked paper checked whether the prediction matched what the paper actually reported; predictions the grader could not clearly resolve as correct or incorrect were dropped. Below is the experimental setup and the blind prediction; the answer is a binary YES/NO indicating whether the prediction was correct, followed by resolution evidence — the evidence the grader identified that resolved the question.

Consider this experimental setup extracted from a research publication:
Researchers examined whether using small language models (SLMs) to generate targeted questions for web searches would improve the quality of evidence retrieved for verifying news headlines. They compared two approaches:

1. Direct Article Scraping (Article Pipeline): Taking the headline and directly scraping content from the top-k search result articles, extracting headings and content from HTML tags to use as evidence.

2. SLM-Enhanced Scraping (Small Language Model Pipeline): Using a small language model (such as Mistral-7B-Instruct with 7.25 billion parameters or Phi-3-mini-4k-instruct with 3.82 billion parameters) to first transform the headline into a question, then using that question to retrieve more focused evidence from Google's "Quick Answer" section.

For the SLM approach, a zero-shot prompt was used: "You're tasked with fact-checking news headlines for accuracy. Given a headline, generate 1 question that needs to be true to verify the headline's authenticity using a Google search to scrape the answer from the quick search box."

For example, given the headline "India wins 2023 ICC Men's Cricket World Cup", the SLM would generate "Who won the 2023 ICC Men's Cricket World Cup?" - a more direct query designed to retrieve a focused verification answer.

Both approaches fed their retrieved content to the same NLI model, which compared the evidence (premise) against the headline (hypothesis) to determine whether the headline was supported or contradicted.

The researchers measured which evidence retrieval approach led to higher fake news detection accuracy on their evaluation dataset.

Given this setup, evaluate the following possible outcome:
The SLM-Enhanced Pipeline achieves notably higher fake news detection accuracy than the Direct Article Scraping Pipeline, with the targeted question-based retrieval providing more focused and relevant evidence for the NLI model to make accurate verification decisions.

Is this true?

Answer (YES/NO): NO